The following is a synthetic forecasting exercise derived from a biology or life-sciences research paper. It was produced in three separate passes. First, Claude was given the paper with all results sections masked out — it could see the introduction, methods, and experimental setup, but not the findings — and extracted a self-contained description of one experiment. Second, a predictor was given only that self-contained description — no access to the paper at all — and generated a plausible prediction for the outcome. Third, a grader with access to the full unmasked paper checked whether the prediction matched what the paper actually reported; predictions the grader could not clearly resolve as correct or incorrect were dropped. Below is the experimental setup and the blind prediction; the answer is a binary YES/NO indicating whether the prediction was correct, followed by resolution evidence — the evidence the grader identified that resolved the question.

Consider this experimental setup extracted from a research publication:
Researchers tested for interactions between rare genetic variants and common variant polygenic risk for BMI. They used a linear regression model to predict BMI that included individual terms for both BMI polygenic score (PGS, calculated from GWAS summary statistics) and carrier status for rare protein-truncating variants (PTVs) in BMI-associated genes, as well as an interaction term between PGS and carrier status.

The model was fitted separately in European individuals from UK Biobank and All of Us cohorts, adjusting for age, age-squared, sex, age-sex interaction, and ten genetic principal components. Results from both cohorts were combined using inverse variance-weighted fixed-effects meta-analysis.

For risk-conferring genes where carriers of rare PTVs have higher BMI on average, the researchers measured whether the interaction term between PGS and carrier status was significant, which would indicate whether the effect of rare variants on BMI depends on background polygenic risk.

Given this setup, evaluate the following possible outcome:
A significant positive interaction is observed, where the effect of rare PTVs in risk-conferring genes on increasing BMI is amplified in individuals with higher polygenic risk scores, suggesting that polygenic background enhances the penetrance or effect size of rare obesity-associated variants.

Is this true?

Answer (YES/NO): NO